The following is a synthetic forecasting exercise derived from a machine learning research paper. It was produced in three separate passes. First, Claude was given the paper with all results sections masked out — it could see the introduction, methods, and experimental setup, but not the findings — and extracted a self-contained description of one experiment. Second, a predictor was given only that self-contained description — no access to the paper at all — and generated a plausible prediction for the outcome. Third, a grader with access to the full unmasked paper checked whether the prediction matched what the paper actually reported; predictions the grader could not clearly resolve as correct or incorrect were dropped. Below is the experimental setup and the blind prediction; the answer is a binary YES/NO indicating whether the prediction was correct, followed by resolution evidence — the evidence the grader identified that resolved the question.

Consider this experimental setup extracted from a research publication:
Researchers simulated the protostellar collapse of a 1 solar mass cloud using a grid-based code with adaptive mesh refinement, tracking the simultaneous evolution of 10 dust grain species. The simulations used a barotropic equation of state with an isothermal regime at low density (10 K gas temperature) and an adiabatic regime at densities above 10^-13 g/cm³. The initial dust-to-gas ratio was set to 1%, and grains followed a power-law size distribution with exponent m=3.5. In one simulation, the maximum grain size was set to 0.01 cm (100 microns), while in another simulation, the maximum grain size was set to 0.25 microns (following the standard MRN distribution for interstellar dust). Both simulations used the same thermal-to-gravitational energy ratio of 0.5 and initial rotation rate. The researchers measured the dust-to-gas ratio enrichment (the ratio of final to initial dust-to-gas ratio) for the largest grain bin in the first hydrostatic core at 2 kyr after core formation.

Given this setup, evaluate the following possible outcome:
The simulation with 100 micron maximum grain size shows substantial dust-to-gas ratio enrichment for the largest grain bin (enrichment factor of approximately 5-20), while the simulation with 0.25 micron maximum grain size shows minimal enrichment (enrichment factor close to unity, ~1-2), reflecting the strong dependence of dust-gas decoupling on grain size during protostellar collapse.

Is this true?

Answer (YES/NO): NO